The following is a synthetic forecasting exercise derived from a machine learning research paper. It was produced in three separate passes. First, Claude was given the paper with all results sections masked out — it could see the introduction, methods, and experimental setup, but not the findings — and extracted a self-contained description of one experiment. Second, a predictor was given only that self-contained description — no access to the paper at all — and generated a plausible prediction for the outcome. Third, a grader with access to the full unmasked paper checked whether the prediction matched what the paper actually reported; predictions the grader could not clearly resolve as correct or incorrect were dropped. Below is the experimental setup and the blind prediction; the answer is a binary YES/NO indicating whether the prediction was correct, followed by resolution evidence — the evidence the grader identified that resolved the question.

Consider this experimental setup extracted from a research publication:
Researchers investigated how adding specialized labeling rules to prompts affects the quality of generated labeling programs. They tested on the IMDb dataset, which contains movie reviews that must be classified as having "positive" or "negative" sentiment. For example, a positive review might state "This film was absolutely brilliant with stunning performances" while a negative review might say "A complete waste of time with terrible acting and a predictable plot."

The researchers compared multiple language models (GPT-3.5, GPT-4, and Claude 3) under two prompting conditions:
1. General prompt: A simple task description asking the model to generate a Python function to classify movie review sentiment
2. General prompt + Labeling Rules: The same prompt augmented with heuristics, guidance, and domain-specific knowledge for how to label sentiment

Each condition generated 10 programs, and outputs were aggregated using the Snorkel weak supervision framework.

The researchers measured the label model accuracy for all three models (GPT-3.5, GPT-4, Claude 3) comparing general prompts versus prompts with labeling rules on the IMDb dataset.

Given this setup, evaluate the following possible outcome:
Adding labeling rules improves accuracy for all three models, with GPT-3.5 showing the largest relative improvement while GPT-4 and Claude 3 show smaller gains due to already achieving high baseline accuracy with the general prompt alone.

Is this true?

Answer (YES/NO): NO